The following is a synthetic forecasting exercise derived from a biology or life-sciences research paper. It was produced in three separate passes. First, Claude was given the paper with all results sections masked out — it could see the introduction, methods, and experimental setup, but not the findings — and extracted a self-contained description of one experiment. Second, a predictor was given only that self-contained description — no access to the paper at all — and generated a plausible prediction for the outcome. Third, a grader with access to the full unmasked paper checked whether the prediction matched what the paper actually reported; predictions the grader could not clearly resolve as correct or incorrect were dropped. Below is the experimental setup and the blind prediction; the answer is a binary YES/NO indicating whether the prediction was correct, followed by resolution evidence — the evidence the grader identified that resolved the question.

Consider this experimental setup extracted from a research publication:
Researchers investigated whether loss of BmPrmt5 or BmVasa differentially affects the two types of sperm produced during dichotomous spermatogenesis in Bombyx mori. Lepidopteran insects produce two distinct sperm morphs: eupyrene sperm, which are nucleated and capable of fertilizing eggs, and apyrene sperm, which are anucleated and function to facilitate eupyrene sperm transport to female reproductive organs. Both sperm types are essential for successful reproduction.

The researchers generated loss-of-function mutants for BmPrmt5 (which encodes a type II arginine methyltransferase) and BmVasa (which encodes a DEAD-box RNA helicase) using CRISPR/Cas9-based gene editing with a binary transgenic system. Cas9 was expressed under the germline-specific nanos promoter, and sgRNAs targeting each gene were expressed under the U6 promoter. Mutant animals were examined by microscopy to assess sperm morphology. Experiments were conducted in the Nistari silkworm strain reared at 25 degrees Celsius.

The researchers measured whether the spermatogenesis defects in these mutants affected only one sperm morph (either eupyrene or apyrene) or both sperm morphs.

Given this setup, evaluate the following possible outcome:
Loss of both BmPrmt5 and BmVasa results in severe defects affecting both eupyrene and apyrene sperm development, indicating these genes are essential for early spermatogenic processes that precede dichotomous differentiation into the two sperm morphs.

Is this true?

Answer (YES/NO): NO